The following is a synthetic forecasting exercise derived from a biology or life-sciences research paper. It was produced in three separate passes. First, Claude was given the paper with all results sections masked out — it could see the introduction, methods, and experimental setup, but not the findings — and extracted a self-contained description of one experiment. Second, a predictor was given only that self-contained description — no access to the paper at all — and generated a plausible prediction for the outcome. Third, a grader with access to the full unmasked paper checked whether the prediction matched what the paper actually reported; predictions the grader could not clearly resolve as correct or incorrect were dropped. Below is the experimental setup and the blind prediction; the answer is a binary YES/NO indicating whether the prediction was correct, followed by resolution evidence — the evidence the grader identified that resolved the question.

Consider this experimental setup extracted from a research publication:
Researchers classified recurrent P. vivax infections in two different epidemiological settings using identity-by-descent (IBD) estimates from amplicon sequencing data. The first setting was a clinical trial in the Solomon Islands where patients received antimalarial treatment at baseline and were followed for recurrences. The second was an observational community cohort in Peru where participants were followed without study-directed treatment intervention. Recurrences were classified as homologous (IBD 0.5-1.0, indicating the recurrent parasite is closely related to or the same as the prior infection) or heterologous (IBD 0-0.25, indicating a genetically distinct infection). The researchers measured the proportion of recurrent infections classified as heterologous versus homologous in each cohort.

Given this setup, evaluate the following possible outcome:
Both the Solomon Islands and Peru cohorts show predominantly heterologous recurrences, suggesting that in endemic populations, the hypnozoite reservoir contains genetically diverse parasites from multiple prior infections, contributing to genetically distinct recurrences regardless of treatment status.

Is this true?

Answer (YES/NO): NO